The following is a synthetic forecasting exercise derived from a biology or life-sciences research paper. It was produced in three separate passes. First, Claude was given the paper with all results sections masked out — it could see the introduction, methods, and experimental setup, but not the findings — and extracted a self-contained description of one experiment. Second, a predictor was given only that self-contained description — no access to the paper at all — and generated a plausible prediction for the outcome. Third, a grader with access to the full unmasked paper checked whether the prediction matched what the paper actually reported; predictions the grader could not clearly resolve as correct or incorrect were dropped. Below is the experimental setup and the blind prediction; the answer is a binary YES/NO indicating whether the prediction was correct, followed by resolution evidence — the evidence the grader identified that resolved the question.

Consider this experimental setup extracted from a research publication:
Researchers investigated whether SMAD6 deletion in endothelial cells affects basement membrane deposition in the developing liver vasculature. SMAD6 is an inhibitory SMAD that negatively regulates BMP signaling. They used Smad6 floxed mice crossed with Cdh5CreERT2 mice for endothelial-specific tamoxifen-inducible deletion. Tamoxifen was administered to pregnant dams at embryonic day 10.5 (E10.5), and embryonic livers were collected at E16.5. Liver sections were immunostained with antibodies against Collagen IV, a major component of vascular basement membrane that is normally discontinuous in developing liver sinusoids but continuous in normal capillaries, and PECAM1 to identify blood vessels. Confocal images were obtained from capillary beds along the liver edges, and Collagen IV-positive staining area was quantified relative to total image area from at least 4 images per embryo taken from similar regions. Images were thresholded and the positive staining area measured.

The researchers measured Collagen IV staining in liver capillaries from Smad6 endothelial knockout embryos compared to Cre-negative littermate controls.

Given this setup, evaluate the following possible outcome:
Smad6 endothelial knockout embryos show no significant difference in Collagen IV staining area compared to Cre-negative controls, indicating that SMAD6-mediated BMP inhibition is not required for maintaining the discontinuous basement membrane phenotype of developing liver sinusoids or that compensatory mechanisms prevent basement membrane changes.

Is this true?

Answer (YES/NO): NO